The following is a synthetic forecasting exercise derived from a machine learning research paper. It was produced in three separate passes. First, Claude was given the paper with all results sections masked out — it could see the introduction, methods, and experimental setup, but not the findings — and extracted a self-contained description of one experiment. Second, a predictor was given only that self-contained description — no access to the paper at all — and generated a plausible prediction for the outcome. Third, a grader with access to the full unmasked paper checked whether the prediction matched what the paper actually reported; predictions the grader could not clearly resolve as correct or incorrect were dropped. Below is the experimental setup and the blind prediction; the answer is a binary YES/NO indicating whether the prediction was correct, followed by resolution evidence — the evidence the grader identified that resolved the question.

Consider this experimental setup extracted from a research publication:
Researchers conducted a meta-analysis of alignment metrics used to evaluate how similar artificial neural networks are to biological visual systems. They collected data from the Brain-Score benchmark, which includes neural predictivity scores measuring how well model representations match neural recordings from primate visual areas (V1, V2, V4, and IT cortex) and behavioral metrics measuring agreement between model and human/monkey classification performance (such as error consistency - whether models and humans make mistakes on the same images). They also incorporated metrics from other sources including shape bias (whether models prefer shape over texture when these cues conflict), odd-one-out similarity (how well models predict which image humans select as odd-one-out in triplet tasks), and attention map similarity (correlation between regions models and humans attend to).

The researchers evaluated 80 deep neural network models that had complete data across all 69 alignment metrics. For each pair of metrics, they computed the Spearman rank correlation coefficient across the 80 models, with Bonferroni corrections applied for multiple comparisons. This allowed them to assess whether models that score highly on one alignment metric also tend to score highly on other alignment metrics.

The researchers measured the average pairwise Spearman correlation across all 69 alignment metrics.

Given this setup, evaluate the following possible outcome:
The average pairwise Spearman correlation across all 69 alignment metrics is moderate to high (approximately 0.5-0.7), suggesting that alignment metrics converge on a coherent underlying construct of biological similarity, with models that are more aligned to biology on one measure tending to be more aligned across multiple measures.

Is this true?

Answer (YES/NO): NO